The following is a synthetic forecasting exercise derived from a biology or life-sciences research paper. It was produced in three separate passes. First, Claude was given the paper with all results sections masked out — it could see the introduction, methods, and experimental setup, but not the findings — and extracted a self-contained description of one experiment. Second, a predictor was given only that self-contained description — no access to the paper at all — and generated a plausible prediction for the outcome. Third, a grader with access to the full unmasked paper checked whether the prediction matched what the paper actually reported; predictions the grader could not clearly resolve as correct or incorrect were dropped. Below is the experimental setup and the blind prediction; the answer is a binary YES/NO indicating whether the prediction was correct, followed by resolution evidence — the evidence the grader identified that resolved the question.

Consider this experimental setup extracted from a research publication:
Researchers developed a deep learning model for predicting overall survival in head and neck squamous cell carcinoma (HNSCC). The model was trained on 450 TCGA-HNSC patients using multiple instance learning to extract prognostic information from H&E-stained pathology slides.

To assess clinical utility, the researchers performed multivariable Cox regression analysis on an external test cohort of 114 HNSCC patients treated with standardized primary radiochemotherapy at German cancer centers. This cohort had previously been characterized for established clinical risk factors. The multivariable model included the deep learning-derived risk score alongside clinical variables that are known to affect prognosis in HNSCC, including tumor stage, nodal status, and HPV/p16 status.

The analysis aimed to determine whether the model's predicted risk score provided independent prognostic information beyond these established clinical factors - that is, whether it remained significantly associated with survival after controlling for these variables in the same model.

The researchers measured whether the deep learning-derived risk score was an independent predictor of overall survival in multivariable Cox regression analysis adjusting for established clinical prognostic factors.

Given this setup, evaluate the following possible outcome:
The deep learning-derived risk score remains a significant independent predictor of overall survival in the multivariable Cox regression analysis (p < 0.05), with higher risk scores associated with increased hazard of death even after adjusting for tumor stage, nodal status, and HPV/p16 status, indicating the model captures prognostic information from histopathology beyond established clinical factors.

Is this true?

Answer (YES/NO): NO